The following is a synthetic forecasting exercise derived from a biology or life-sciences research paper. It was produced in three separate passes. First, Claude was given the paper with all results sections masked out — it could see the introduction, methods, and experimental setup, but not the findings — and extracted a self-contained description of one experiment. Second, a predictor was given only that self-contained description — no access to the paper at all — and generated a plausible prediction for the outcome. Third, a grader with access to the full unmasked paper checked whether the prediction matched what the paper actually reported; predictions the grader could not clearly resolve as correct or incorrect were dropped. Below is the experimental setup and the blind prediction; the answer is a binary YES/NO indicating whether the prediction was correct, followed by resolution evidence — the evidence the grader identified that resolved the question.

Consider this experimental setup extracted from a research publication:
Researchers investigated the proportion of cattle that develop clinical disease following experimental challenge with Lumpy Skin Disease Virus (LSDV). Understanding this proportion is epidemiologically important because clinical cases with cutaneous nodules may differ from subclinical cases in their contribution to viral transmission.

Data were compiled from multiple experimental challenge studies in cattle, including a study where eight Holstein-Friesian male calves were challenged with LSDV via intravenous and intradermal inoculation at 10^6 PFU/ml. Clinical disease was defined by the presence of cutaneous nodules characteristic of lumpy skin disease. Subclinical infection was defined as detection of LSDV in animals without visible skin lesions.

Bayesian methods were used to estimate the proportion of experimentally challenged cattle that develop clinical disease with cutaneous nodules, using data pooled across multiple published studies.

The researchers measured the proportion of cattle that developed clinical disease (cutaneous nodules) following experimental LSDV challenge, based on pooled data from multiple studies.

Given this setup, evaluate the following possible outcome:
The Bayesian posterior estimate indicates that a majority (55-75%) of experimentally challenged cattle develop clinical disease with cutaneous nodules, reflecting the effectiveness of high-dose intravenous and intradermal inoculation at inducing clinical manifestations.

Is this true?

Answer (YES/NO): NO